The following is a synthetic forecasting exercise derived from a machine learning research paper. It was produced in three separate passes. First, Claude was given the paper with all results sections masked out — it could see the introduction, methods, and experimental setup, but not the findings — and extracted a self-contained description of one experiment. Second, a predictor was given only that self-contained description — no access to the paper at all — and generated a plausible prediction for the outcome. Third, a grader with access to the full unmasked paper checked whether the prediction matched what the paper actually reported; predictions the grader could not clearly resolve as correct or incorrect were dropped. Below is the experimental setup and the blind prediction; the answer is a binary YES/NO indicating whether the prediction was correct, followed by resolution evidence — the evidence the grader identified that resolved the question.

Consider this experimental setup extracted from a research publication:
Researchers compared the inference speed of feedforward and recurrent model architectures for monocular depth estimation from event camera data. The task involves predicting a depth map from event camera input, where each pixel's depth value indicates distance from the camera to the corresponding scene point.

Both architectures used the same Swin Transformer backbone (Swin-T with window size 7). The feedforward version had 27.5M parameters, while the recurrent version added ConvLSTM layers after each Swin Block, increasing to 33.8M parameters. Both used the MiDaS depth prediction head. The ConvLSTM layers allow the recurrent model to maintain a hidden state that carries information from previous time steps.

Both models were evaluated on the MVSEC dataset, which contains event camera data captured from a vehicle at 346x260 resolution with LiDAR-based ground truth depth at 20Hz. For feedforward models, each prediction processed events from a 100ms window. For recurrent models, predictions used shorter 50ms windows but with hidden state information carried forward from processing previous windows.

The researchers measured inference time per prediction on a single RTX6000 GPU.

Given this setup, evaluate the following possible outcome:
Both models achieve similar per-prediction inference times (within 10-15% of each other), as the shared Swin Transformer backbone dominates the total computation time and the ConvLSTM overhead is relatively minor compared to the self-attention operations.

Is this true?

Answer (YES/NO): YES